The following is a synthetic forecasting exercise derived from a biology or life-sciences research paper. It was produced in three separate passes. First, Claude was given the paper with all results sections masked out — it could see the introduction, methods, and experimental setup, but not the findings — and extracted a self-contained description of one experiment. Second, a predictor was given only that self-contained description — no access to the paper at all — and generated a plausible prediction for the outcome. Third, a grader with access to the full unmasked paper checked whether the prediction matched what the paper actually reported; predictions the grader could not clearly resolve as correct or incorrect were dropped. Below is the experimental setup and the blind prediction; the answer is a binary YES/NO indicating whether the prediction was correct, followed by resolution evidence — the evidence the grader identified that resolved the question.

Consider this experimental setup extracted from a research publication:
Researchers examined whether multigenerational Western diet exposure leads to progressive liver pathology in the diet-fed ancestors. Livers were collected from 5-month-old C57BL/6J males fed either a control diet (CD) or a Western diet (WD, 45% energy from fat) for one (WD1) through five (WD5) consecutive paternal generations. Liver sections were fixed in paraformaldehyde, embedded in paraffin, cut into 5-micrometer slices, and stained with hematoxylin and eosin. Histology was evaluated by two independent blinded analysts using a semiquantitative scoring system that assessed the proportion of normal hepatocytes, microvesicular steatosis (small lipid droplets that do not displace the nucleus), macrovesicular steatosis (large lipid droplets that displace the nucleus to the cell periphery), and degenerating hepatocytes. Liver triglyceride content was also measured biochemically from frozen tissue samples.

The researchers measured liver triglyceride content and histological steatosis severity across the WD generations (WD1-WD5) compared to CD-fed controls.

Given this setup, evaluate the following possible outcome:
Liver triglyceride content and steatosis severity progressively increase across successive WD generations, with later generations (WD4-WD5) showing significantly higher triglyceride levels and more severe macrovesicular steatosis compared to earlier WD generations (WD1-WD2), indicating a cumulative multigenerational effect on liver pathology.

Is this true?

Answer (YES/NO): NO